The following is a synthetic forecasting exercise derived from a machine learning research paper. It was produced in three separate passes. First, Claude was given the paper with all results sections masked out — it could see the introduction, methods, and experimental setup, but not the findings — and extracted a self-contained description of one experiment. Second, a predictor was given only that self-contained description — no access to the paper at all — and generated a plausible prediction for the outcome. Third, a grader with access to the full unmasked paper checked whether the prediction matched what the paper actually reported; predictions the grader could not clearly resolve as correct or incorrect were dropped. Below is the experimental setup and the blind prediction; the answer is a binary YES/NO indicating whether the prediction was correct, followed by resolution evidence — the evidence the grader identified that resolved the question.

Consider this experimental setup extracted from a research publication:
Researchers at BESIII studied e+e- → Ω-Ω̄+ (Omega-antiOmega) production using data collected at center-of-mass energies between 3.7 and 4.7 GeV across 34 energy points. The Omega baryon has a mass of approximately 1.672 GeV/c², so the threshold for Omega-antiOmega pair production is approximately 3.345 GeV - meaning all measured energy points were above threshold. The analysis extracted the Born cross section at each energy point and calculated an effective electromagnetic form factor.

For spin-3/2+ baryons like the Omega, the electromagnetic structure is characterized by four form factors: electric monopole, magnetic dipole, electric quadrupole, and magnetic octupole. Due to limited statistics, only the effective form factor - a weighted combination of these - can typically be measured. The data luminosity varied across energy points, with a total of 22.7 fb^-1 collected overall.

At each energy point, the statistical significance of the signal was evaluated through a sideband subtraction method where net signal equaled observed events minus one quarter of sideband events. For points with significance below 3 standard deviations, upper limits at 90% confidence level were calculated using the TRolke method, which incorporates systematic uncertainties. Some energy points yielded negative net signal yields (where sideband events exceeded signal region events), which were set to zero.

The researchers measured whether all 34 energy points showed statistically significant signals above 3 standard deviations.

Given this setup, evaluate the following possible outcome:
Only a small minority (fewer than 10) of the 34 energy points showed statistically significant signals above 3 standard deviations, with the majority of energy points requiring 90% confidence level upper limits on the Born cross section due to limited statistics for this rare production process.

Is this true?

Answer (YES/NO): YES